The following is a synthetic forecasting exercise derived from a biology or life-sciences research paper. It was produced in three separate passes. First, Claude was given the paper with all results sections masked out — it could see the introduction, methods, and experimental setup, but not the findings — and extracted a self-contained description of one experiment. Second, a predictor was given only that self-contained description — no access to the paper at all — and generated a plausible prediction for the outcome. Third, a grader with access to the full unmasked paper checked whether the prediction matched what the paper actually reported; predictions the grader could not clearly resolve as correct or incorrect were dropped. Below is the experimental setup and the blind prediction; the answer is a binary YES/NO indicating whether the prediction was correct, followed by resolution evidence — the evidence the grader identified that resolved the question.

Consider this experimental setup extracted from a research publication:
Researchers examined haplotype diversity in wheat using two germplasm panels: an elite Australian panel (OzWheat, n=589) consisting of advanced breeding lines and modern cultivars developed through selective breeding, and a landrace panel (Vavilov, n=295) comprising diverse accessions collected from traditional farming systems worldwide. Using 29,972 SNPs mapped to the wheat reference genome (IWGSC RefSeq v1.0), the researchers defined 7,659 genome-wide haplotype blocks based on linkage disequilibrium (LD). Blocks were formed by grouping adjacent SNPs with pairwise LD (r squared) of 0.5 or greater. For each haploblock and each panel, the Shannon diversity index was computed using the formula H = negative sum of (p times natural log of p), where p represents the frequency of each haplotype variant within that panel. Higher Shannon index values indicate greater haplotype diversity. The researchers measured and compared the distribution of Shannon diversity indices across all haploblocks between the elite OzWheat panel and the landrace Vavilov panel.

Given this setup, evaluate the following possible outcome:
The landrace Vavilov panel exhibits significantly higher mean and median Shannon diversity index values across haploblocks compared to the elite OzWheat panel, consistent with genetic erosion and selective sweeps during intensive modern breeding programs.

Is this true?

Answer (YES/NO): YES